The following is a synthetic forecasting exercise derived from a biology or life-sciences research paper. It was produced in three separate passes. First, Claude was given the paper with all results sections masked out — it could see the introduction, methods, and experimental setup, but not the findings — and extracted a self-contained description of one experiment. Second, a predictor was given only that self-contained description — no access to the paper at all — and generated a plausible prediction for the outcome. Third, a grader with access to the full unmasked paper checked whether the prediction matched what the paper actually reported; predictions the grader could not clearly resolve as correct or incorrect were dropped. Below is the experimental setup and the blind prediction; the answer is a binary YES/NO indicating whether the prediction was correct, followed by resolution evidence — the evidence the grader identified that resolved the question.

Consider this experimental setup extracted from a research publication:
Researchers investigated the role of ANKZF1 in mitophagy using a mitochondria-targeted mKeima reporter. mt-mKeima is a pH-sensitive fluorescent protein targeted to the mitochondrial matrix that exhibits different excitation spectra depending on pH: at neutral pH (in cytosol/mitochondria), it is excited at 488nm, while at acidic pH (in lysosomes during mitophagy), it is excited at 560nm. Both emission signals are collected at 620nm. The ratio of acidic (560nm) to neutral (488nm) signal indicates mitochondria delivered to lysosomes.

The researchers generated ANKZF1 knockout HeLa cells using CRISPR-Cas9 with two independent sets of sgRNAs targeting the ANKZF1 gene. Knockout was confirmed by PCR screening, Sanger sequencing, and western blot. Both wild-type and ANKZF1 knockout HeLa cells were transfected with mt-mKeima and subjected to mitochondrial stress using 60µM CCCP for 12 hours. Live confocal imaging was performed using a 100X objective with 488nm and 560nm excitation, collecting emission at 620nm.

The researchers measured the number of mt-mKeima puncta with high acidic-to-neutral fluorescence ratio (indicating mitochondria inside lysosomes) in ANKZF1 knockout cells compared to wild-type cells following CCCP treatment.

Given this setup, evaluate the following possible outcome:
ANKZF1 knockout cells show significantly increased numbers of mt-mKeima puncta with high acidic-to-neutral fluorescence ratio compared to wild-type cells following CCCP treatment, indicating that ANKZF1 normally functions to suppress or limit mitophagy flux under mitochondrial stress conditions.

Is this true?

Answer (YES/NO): NO